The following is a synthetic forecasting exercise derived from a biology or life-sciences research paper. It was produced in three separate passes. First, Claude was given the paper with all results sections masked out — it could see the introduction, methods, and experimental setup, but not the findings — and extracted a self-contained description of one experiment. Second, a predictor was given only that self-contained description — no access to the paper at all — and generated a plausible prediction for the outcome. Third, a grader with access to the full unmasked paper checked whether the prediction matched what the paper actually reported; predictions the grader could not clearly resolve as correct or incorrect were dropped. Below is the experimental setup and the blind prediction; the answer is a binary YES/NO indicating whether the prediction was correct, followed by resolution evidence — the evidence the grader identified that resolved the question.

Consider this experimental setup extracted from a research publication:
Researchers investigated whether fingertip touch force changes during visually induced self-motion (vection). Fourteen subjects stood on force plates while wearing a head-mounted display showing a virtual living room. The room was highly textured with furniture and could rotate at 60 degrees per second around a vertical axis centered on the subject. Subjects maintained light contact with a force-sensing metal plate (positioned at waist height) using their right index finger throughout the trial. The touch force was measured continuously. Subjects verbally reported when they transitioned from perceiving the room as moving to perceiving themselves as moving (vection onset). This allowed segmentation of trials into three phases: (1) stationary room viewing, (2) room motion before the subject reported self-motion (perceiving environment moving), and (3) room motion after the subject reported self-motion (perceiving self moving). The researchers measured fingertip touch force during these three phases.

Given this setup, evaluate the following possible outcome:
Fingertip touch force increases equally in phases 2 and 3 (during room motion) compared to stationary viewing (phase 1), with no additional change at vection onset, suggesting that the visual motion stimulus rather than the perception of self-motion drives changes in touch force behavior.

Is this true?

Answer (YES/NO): NO